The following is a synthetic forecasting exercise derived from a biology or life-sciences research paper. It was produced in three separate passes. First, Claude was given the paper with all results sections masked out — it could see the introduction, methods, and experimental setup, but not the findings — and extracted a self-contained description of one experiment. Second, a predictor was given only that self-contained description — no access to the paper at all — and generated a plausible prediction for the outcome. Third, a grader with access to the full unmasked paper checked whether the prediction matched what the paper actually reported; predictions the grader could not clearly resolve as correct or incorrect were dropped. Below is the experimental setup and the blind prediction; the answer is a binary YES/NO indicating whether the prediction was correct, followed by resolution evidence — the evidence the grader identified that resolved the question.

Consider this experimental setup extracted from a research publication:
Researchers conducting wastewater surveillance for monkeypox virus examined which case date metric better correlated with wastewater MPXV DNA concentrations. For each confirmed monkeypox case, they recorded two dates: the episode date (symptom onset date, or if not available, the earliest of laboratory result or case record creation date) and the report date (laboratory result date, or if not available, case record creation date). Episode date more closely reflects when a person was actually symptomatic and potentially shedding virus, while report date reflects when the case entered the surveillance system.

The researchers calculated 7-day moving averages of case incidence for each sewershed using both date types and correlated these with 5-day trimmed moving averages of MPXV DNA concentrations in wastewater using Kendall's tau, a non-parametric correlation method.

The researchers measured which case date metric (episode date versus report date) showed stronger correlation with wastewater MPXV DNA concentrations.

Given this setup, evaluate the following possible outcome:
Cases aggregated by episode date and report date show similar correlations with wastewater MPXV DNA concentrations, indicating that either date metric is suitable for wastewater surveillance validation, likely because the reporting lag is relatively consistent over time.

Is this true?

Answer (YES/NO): NO